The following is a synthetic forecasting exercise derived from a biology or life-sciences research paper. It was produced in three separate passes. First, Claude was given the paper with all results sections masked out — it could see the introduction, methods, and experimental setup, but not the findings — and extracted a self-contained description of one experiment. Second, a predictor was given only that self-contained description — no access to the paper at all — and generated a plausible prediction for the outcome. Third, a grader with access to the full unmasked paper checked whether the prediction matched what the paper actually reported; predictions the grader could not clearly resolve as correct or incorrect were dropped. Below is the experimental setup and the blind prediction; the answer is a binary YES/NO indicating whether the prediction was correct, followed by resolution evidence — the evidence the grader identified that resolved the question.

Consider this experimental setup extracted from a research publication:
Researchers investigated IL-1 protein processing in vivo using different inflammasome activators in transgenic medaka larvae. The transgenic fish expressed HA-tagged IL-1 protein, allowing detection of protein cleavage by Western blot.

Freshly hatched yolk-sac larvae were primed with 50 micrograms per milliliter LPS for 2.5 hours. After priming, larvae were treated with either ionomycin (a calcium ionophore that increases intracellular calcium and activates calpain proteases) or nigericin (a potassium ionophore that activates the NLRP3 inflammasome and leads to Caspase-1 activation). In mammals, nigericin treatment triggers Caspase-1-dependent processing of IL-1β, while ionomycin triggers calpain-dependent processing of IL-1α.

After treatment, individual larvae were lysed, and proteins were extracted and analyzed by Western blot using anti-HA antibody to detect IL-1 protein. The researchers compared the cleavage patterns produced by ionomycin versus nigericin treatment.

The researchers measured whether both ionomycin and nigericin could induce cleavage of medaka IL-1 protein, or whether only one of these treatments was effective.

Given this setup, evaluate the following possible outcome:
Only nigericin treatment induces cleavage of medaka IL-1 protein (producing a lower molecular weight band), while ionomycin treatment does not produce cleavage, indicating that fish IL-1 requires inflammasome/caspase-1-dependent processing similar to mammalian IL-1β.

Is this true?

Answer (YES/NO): NO